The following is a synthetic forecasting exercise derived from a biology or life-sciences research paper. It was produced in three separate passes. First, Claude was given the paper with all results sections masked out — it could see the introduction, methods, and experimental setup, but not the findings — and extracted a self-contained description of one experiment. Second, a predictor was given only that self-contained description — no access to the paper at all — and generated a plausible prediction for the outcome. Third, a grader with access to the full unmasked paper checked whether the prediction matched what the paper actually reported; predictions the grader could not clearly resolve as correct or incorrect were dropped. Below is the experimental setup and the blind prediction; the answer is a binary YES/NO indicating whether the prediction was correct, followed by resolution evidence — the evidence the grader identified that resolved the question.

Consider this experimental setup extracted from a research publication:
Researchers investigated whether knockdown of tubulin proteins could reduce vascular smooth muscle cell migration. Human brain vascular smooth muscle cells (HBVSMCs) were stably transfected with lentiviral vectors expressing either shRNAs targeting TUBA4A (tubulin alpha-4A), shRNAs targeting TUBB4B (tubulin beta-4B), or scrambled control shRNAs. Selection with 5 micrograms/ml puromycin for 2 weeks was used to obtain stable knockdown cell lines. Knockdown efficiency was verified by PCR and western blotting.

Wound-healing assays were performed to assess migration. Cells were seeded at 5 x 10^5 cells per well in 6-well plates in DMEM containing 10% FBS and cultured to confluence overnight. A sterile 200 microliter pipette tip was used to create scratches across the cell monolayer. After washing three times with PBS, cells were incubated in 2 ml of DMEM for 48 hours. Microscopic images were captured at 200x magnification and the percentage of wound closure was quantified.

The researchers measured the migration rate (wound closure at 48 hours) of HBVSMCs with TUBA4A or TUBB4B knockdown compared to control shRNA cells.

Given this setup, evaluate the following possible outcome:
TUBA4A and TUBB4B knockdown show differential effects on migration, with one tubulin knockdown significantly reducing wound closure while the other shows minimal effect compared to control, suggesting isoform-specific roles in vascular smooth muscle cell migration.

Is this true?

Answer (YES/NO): NO